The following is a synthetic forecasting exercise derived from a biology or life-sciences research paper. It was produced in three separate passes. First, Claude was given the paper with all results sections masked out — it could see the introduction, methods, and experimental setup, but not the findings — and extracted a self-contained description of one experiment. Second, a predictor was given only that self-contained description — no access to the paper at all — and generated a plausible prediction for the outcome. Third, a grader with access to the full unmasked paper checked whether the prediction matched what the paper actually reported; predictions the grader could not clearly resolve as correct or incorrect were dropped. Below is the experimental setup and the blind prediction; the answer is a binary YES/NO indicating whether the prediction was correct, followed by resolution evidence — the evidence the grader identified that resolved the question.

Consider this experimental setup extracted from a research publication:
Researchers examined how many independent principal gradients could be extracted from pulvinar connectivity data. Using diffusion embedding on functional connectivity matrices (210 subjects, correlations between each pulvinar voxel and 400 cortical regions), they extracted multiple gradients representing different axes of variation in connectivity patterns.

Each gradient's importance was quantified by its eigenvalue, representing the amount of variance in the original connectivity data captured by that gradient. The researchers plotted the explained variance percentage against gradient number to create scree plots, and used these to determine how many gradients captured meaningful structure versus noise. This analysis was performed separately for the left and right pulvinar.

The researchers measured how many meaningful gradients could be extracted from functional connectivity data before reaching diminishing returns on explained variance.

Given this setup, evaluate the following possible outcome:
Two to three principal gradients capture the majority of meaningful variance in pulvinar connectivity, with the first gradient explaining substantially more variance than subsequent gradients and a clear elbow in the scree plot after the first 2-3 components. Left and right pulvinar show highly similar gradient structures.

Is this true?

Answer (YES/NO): YES